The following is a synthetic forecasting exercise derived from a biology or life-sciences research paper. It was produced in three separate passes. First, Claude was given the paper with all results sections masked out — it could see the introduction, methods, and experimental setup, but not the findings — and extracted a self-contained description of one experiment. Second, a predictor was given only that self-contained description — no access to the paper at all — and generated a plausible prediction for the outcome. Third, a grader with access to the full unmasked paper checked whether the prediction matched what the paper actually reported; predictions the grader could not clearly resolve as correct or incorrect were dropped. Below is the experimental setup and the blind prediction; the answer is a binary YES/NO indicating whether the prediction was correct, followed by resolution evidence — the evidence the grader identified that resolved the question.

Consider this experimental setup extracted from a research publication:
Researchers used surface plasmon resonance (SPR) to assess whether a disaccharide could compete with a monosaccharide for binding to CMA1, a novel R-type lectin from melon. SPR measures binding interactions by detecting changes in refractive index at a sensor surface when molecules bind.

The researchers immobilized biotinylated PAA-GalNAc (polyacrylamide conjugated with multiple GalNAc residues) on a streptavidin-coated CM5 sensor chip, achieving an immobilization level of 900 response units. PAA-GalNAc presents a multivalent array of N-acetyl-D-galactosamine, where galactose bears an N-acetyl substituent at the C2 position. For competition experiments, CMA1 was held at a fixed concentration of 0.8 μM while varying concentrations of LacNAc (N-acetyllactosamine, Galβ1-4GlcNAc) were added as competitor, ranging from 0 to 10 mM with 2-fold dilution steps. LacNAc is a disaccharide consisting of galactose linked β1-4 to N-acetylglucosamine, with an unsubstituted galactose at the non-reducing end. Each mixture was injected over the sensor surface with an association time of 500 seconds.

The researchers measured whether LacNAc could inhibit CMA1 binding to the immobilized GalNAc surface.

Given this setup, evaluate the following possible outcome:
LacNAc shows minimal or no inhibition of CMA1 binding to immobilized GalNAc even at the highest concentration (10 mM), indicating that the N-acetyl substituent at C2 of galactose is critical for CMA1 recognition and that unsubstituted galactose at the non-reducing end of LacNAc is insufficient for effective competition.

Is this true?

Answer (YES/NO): NO